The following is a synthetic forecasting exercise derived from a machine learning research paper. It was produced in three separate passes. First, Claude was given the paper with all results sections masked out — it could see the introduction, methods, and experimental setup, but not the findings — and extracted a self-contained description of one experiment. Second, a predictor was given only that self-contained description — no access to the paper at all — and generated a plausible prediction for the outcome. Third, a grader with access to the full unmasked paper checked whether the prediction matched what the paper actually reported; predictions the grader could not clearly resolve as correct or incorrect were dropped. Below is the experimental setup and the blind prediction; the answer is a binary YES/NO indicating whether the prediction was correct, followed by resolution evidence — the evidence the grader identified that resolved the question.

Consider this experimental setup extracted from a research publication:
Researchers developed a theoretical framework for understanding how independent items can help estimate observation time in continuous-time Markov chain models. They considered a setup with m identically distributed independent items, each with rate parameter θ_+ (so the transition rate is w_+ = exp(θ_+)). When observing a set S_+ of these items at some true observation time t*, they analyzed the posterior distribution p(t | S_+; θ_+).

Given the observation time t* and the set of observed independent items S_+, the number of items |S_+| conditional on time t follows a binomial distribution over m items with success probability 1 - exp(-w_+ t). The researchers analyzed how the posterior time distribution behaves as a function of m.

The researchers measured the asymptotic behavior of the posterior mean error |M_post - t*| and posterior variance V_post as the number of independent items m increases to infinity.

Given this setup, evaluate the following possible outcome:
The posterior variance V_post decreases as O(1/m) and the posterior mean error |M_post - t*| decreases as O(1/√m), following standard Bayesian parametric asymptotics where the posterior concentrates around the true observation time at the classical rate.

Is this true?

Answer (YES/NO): NO